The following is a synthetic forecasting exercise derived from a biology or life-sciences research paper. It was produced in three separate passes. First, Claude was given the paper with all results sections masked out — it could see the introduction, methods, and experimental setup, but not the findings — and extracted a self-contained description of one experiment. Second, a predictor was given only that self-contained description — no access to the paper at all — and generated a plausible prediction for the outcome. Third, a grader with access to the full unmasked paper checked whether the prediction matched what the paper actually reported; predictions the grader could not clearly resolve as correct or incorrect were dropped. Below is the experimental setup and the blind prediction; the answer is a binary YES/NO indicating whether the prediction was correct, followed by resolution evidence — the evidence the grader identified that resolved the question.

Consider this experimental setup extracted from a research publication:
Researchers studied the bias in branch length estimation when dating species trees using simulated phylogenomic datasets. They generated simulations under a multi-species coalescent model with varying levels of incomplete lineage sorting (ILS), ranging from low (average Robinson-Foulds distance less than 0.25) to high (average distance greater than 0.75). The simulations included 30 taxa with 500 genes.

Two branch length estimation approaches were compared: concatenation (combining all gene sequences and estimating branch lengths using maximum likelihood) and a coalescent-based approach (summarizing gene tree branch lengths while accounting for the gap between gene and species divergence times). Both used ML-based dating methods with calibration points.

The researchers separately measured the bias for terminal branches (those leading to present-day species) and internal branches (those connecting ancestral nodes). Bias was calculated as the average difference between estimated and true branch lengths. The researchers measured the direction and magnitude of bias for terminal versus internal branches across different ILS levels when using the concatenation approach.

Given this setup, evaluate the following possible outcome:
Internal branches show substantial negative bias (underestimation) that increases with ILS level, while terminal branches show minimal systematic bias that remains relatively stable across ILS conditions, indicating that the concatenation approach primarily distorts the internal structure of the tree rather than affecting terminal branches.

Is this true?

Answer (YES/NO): NO